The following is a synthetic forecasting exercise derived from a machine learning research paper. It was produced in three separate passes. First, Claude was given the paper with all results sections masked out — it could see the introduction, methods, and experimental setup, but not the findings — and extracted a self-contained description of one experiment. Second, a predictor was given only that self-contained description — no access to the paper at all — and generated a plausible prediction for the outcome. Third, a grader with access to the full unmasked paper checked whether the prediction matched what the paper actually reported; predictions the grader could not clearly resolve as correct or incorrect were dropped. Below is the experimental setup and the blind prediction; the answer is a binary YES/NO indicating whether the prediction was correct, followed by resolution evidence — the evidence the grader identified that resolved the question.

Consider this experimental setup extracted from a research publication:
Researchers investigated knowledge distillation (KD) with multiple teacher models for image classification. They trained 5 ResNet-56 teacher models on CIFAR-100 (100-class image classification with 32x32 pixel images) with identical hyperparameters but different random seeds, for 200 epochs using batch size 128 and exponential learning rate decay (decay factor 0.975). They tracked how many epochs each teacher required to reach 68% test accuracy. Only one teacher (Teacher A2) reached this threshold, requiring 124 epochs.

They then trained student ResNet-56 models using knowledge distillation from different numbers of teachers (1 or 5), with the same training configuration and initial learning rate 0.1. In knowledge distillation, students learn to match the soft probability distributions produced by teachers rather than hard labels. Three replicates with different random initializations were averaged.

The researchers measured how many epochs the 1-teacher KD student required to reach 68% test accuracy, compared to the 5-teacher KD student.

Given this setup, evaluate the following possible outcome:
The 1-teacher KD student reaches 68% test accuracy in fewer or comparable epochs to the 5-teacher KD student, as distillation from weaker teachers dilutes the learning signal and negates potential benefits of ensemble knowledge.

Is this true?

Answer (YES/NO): NO